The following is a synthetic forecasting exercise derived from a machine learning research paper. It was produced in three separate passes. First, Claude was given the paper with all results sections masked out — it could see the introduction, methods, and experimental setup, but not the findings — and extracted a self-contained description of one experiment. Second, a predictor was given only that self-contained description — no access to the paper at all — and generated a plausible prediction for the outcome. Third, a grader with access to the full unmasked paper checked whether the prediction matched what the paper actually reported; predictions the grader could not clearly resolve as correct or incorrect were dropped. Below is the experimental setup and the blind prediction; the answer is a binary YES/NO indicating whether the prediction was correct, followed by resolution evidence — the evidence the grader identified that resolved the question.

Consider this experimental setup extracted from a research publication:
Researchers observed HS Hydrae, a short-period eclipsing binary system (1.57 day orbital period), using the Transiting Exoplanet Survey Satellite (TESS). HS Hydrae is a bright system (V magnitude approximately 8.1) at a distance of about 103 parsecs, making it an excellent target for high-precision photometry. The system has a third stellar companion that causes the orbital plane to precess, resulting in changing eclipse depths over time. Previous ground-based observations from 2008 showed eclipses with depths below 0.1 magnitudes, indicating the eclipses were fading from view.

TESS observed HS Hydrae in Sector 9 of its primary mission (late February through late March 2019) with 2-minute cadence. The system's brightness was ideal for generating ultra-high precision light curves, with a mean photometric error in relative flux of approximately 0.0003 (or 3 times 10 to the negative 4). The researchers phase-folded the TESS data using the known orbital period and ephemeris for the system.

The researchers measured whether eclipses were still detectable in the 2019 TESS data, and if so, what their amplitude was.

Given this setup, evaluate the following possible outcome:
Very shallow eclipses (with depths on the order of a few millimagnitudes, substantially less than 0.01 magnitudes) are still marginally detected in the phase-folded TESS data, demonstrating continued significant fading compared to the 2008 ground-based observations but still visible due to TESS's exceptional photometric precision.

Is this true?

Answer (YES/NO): YES